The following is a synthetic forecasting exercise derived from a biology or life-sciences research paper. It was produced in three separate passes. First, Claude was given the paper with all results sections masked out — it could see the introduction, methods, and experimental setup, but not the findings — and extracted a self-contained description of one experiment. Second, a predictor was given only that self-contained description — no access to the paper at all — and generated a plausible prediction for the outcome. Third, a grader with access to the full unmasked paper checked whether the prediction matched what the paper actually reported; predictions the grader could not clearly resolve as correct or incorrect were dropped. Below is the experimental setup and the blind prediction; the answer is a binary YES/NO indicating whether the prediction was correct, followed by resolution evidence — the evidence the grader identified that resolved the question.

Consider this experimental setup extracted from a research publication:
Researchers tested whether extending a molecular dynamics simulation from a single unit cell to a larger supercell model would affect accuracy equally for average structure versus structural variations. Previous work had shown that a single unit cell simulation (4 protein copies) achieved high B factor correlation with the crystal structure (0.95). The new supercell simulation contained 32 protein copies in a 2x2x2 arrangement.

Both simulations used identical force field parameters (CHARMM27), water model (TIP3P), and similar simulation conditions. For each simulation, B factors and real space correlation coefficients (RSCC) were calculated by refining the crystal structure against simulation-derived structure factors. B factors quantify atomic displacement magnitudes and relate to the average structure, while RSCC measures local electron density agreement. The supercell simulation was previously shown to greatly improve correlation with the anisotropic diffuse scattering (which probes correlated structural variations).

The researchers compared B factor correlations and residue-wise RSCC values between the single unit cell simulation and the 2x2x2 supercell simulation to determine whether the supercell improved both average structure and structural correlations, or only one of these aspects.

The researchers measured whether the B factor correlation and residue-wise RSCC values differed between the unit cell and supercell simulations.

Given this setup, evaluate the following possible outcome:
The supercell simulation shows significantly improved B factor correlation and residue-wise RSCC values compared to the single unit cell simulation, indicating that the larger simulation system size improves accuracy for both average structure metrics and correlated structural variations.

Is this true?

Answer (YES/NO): NO